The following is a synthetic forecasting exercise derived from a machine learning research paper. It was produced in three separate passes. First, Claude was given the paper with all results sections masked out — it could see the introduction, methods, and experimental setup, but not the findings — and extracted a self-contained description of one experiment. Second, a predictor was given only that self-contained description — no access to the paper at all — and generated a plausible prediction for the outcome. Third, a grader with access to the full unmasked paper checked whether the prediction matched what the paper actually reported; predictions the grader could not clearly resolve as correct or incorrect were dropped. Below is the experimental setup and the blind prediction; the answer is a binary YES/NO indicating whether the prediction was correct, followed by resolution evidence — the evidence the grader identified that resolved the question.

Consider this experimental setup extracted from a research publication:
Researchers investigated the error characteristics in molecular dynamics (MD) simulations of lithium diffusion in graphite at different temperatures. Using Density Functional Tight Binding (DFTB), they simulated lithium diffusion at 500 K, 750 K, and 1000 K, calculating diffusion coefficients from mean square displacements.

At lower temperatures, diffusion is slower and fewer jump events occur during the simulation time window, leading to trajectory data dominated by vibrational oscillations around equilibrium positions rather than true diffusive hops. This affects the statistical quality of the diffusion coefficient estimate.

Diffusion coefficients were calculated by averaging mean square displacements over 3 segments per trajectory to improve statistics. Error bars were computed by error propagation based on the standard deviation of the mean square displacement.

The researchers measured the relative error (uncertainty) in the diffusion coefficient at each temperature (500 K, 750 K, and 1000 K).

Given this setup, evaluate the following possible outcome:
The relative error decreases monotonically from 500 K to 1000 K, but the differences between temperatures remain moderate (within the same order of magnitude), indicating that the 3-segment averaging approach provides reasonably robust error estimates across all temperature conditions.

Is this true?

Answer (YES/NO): NO